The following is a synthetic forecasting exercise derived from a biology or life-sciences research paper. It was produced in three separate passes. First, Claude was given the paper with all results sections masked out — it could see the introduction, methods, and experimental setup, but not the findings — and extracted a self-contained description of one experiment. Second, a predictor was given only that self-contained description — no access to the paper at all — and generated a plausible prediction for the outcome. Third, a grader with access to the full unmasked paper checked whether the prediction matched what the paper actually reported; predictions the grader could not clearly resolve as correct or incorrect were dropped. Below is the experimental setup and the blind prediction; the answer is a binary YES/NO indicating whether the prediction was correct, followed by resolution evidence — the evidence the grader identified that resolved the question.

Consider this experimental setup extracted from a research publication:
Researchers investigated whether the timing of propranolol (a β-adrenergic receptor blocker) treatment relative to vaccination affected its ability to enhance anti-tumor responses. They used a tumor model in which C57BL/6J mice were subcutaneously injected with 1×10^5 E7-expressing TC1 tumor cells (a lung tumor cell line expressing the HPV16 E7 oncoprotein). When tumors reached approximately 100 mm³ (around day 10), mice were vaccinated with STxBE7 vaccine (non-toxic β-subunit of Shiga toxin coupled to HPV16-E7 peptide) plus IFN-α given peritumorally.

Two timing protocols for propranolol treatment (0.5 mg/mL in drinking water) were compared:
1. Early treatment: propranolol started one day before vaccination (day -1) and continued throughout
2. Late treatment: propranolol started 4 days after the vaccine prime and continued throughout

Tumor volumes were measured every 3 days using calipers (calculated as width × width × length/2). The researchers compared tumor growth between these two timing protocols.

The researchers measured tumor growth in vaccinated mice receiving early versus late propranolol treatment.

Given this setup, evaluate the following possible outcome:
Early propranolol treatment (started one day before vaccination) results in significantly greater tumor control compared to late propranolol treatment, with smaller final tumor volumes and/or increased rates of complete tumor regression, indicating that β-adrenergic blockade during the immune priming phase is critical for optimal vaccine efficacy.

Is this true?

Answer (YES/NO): YES